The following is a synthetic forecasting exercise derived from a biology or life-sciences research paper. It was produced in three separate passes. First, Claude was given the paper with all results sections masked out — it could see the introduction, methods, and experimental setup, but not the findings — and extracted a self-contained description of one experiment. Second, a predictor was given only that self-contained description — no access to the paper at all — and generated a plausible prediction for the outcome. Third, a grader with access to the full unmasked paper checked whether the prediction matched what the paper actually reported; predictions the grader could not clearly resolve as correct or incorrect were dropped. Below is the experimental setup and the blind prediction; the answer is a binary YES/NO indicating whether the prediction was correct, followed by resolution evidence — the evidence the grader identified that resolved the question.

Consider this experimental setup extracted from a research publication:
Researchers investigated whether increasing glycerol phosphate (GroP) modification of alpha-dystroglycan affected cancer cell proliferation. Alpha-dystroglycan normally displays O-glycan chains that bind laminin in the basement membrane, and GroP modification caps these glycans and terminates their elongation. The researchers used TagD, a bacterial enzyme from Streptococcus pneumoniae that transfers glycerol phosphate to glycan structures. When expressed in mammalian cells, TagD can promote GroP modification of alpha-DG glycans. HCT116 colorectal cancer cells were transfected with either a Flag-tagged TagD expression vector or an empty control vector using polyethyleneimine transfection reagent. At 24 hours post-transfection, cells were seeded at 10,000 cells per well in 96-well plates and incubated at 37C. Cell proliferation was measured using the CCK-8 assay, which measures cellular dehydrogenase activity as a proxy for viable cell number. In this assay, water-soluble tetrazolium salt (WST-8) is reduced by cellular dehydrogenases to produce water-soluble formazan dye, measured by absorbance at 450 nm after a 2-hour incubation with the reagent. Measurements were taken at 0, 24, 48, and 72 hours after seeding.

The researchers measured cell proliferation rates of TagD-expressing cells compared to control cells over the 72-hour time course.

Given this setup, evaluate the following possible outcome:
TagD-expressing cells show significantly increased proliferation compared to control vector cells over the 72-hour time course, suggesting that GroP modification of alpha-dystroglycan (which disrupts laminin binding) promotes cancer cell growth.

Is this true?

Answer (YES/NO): NO